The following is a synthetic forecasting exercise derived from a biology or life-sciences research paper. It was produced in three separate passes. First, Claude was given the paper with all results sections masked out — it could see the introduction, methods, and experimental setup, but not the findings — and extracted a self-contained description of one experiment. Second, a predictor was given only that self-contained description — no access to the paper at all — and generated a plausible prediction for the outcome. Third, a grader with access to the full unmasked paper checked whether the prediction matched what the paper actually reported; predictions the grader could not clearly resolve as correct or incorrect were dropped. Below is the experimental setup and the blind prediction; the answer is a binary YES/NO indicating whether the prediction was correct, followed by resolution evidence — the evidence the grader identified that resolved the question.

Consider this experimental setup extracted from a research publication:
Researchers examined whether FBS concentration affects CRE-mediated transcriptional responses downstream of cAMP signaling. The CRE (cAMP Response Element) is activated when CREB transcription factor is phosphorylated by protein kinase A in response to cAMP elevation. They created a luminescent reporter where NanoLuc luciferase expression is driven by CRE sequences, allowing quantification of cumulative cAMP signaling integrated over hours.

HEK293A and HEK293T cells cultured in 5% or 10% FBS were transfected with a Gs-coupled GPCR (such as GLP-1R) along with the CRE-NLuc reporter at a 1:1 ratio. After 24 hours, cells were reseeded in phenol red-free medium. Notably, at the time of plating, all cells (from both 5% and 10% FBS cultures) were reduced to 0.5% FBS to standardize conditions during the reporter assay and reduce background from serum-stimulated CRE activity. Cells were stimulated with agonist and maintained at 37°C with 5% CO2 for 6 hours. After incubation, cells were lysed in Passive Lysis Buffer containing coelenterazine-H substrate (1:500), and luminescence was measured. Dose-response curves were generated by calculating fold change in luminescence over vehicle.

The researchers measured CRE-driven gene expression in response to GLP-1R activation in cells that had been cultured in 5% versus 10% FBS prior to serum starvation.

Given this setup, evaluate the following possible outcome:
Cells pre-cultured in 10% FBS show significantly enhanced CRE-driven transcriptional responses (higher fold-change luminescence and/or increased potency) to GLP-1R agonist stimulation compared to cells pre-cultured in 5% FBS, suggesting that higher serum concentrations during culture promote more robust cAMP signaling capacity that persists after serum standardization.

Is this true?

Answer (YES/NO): NO